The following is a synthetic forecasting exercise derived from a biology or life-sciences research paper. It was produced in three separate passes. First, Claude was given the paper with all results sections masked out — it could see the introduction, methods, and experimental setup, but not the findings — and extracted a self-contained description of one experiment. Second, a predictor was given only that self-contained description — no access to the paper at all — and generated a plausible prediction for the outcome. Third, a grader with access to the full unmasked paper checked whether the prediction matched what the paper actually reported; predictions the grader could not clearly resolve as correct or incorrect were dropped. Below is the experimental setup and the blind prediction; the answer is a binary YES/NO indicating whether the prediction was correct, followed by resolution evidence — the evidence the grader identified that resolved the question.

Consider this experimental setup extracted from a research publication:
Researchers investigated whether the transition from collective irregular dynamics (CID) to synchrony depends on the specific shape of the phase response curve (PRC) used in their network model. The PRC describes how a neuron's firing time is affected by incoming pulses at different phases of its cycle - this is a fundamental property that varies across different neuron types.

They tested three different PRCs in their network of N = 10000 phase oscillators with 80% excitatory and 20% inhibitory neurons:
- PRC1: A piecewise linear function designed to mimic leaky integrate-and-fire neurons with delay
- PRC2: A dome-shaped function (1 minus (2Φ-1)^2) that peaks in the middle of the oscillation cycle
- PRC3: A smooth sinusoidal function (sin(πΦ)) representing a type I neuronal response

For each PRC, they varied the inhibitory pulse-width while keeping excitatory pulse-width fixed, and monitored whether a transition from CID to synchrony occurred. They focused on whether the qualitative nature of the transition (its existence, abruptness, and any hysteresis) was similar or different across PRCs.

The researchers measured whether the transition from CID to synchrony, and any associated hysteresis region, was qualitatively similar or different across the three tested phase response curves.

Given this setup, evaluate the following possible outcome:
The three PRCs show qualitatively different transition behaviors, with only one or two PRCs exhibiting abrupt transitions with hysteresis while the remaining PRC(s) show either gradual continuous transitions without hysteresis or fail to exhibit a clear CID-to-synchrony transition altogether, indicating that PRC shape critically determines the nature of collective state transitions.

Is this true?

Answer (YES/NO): NO